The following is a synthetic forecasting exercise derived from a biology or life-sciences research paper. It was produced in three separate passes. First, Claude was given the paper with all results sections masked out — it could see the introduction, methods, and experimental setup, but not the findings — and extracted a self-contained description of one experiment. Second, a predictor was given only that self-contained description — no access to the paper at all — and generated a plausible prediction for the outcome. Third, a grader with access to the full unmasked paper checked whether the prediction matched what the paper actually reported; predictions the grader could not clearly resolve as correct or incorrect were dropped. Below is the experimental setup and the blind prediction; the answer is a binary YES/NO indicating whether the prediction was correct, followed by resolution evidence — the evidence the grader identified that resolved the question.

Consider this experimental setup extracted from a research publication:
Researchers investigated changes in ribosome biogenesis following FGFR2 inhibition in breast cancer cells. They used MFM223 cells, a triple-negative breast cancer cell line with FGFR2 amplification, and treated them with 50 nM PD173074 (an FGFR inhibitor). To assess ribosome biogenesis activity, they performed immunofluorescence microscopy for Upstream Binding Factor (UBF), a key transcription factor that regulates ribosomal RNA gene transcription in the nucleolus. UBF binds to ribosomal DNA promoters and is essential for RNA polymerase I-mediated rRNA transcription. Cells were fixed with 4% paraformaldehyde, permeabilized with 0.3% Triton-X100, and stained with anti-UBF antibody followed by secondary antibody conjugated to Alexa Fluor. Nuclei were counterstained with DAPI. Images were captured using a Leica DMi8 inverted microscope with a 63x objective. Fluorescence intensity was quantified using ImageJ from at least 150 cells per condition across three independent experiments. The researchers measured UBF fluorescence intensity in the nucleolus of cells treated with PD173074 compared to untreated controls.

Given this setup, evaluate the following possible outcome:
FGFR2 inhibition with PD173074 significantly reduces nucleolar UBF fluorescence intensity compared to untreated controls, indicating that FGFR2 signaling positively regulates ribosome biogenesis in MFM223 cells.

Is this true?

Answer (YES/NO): NO